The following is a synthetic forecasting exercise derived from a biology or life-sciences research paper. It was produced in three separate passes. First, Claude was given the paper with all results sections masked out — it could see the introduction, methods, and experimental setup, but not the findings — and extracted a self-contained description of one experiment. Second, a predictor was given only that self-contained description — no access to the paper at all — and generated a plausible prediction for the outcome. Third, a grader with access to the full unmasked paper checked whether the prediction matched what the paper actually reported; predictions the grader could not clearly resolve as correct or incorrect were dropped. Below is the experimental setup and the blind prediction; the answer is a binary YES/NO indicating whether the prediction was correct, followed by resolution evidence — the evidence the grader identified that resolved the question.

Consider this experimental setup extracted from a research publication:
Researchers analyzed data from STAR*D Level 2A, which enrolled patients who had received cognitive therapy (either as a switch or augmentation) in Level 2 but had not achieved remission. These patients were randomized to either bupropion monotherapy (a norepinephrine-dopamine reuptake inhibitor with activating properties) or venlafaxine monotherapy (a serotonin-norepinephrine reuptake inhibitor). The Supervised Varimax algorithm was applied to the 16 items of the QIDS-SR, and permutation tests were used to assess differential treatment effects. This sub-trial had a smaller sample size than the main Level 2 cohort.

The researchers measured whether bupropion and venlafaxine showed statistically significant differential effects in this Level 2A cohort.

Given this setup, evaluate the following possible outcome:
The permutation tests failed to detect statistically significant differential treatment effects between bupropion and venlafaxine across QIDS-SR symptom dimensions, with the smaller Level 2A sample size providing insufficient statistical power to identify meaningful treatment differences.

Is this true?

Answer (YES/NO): NO